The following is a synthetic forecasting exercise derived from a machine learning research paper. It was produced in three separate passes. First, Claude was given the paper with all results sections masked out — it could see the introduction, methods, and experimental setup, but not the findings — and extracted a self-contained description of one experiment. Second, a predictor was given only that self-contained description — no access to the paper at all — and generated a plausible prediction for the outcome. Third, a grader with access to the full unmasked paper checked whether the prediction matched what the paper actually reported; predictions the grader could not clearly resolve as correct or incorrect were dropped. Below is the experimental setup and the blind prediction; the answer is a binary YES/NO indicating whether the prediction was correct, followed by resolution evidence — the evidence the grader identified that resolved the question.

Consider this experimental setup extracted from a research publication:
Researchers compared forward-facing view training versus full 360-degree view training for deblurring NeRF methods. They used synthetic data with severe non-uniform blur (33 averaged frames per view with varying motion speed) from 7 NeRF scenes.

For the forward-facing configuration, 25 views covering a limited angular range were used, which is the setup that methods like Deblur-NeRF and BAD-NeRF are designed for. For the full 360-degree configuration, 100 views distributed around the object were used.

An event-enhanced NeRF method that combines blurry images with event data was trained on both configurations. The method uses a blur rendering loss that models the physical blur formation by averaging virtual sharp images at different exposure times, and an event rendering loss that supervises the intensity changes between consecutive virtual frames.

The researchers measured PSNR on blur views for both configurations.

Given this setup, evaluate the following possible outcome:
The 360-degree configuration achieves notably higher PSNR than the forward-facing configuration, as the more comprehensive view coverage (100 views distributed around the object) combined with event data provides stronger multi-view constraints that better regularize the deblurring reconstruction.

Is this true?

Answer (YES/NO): NO